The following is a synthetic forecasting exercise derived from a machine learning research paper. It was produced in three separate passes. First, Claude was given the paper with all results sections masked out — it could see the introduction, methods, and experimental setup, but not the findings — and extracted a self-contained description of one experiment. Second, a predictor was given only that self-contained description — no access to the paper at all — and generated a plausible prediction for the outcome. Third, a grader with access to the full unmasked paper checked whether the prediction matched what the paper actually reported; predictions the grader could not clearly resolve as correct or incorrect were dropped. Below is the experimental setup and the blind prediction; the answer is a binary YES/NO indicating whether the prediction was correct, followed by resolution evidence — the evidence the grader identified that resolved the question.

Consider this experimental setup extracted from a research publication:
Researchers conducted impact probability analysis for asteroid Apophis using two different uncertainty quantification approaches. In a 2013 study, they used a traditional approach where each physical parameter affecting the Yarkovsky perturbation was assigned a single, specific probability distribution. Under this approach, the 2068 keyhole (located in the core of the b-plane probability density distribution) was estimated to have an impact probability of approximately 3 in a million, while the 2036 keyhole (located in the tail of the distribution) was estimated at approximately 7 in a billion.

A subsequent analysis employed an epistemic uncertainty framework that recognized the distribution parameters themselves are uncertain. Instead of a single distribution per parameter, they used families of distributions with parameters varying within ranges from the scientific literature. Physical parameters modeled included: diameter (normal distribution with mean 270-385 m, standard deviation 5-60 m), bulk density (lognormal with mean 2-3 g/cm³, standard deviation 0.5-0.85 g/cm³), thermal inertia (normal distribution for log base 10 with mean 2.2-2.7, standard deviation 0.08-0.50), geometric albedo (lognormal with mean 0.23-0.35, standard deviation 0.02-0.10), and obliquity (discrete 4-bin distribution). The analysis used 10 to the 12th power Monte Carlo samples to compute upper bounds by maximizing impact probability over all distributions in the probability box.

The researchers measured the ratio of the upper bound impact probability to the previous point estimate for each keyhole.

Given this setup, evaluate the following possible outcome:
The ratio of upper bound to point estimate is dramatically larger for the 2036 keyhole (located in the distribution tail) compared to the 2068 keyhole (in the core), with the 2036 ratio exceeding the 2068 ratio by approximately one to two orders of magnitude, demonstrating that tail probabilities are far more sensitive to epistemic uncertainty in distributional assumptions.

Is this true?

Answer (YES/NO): NO